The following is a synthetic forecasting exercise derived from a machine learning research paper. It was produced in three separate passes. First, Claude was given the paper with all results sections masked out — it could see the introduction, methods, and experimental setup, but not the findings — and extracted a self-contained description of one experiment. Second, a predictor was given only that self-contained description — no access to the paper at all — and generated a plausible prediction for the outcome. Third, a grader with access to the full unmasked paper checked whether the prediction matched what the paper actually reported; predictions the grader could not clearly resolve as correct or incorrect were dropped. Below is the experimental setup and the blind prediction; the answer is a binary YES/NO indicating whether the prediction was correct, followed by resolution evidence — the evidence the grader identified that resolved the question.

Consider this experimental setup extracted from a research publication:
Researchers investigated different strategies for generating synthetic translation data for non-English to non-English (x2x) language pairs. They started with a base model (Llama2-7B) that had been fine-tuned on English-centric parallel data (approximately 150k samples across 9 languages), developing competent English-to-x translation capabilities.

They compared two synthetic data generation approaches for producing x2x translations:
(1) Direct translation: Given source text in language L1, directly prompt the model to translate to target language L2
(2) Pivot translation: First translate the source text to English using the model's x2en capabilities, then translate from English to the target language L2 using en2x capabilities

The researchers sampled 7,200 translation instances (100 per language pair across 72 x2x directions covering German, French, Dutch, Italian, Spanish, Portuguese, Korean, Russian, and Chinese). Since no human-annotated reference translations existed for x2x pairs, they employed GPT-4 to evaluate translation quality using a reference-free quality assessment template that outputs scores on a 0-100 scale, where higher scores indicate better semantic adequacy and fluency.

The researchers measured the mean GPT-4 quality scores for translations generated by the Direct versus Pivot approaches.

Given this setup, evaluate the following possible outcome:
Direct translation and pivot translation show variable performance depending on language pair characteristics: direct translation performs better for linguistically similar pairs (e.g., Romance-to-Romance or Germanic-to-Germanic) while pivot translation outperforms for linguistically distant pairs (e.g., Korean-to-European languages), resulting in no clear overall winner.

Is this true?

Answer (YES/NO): NO